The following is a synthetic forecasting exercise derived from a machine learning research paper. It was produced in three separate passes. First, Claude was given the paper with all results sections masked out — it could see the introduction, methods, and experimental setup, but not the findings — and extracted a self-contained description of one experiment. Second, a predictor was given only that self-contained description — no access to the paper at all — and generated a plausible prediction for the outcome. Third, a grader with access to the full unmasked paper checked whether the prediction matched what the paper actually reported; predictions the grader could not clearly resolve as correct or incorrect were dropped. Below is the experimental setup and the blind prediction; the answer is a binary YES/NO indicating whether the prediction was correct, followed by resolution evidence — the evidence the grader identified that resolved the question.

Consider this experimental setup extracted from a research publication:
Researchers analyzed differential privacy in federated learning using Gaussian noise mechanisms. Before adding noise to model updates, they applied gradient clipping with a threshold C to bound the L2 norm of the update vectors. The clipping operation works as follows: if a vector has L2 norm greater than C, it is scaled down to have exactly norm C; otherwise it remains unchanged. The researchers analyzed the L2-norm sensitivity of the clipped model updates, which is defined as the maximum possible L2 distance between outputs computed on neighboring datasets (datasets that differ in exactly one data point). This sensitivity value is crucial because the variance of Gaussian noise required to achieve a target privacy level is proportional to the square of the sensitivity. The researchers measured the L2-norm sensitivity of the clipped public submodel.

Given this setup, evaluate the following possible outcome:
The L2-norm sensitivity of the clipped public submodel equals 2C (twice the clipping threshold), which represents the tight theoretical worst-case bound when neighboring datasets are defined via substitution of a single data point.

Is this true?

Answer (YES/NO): YES